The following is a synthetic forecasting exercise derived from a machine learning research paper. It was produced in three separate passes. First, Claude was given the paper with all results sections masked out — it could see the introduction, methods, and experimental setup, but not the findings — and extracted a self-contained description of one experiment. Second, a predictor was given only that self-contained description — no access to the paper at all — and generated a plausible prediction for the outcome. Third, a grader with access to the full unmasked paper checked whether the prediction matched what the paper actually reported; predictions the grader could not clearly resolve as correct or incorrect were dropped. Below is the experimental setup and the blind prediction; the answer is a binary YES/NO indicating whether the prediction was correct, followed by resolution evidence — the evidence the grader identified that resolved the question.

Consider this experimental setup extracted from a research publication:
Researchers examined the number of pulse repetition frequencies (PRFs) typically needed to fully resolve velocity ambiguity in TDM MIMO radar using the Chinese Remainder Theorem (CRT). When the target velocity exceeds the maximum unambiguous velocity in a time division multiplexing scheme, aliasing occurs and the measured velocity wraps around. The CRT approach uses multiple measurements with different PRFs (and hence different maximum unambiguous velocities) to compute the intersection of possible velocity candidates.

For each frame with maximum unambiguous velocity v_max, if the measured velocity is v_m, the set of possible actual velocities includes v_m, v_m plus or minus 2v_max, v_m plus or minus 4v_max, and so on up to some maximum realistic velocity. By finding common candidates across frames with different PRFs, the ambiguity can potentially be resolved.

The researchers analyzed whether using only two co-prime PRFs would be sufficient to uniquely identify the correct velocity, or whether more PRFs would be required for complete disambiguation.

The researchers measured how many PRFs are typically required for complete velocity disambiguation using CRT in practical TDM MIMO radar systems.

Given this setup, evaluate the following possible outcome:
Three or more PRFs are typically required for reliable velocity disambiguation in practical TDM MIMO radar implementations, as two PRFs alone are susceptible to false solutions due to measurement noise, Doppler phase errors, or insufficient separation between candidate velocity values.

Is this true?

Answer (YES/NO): NO